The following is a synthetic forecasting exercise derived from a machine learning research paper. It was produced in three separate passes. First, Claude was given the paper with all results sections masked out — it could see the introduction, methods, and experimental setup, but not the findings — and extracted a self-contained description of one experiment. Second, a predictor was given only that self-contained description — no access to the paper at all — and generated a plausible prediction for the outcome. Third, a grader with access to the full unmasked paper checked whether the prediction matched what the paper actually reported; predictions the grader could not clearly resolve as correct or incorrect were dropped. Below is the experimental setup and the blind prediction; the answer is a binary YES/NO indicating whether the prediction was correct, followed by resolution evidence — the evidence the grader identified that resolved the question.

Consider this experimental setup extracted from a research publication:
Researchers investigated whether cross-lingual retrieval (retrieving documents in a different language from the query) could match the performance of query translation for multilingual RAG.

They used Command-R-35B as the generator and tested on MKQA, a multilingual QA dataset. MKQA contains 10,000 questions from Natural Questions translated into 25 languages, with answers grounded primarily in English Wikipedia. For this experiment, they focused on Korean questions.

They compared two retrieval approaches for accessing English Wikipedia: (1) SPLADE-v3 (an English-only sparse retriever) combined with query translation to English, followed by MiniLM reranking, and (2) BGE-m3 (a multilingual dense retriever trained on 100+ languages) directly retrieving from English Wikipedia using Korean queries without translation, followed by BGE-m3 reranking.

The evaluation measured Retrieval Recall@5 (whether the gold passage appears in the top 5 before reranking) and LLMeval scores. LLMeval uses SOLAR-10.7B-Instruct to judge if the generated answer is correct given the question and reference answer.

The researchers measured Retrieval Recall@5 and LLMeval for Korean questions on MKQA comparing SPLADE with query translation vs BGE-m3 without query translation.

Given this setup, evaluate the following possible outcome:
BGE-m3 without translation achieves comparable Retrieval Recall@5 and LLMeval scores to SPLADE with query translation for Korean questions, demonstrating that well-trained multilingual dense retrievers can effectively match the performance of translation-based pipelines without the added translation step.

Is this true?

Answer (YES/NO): YES